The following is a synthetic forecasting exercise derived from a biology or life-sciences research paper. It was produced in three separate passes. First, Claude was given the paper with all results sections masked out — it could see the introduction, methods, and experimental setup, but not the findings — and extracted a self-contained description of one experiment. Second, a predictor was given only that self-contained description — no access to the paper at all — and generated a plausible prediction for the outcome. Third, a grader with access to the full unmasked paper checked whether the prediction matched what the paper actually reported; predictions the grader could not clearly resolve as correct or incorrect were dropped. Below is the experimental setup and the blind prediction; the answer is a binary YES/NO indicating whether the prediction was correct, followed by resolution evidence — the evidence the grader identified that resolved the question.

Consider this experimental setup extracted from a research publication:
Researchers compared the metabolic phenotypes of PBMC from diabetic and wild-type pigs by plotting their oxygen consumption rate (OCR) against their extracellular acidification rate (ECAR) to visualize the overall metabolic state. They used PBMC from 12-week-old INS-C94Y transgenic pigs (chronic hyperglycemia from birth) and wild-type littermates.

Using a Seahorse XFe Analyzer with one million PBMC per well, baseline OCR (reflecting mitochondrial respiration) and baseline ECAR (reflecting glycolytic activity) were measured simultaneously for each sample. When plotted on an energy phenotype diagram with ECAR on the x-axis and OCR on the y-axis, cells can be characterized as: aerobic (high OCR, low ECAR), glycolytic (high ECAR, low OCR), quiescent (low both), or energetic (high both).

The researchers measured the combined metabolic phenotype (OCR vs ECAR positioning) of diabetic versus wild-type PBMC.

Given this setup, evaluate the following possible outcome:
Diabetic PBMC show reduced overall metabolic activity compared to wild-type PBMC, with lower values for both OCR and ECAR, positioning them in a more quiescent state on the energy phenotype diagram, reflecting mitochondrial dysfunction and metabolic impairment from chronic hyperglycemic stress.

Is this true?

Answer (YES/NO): NO